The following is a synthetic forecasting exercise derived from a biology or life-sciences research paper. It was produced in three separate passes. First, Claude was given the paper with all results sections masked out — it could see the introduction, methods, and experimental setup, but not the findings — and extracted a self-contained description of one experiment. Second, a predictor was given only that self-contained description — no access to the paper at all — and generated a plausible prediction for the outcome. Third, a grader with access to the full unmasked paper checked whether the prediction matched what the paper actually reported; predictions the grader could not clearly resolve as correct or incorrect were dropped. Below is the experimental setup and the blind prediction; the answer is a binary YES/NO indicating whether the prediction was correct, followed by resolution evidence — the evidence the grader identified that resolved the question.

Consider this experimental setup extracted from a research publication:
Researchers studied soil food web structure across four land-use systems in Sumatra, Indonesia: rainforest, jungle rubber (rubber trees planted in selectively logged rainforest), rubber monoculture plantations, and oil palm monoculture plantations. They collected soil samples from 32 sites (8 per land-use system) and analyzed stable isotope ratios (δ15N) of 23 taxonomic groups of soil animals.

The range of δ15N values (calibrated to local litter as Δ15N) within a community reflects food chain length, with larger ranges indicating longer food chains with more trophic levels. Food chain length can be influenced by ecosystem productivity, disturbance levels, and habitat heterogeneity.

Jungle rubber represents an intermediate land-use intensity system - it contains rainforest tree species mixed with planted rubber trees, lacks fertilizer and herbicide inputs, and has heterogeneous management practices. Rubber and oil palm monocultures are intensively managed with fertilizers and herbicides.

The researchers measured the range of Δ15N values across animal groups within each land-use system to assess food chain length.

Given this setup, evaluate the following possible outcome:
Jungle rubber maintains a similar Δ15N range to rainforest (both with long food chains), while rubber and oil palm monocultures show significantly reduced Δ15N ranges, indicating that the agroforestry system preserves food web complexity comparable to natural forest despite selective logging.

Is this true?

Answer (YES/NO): NO